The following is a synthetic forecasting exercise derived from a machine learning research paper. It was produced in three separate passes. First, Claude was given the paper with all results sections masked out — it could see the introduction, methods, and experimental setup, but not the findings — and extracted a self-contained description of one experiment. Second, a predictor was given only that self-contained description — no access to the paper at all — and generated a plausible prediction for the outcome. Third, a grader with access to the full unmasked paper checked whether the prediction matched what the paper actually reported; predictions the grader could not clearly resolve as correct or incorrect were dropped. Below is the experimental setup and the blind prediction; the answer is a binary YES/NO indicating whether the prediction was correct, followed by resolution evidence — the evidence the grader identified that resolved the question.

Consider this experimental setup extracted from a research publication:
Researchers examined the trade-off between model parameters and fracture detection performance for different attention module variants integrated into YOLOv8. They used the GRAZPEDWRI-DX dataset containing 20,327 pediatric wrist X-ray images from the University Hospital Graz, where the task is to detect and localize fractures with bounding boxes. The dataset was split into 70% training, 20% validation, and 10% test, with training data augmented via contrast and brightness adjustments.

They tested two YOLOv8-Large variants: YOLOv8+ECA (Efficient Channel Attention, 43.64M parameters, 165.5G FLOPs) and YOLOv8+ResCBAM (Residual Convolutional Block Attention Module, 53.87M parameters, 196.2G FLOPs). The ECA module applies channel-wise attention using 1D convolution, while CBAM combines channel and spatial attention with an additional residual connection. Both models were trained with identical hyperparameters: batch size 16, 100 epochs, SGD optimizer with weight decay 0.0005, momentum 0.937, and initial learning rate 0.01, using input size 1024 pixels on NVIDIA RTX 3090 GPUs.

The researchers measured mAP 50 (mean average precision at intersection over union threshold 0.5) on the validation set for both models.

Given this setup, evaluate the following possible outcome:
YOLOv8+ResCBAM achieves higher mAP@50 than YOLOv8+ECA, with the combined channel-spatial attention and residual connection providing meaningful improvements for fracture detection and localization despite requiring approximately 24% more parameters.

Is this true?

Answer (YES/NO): YES